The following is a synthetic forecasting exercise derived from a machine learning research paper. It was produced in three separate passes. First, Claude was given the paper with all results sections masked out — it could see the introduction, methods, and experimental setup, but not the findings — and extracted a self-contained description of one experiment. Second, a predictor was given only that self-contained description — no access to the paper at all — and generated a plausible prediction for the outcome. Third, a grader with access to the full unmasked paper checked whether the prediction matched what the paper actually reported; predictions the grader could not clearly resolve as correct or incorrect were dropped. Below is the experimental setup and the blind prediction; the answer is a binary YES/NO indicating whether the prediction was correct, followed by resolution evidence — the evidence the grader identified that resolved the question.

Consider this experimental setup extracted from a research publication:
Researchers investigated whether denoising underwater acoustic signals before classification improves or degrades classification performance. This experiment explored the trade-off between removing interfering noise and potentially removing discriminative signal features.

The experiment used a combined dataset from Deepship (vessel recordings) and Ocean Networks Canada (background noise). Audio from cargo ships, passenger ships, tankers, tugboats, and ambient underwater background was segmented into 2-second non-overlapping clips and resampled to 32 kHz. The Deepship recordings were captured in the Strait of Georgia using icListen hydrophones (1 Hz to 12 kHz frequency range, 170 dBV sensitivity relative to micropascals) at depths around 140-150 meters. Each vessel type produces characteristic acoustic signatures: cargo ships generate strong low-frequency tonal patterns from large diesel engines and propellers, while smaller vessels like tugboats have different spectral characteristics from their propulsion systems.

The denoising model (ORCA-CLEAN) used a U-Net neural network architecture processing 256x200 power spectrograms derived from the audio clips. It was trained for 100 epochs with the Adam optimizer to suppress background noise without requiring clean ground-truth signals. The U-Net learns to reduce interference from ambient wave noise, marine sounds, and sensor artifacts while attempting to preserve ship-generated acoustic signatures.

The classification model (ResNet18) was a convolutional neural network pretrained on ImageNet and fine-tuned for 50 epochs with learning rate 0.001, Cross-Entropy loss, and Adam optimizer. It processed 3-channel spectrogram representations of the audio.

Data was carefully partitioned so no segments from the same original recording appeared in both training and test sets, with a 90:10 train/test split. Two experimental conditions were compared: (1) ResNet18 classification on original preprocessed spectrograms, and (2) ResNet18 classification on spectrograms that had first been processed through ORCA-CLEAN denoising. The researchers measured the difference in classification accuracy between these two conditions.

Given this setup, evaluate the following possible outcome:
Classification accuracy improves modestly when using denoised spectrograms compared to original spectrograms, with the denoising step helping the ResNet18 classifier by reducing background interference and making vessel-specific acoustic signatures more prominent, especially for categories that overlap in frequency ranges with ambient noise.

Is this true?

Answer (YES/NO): NO